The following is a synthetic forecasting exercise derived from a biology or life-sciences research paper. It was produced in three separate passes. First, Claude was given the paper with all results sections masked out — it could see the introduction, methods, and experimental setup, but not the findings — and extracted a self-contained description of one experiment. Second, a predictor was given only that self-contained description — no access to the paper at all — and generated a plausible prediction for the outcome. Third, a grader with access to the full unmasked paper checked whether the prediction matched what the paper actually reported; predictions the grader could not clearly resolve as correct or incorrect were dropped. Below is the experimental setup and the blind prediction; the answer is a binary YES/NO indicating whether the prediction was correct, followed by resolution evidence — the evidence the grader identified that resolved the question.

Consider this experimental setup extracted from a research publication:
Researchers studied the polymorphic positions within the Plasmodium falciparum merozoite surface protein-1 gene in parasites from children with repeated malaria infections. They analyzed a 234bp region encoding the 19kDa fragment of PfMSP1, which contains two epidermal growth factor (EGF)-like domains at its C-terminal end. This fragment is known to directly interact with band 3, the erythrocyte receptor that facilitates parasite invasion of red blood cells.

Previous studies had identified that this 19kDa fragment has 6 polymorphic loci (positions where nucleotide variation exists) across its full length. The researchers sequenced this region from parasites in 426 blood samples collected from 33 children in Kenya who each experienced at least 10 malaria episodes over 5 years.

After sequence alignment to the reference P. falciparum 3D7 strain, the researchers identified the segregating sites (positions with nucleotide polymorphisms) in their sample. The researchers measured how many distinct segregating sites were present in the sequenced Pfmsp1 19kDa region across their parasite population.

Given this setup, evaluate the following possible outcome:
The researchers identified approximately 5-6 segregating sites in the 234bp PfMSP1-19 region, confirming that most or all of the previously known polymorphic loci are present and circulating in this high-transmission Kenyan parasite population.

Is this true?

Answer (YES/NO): YES